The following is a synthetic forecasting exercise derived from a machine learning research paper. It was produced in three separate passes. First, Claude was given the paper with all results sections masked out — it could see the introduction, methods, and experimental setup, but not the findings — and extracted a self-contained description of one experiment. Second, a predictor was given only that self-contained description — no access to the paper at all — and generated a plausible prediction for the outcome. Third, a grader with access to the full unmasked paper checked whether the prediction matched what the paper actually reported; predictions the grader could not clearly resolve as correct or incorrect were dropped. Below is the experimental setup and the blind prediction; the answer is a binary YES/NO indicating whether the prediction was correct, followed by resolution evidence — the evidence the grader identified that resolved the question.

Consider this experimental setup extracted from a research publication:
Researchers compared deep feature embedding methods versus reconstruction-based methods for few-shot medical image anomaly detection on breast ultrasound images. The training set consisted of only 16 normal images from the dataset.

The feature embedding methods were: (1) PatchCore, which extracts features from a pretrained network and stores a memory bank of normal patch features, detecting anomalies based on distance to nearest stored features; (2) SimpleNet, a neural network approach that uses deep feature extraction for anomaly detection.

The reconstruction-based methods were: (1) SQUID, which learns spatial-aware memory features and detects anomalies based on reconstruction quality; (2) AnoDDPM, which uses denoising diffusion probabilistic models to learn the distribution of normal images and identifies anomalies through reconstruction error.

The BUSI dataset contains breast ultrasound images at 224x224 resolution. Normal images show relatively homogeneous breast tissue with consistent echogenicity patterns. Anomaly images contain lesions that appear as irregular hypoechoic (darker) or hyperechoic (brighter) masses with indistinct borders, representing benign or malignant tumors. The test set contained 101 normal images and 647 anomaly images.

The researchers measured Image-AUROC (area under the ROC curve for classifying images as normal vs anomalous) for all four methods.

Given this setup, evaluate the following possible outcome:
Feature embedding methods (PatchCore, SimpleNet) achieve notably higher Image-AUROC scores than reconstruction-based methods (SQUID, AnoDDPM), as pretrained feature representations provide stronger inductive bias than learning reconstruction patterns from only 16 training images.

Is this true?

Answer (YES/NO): YES